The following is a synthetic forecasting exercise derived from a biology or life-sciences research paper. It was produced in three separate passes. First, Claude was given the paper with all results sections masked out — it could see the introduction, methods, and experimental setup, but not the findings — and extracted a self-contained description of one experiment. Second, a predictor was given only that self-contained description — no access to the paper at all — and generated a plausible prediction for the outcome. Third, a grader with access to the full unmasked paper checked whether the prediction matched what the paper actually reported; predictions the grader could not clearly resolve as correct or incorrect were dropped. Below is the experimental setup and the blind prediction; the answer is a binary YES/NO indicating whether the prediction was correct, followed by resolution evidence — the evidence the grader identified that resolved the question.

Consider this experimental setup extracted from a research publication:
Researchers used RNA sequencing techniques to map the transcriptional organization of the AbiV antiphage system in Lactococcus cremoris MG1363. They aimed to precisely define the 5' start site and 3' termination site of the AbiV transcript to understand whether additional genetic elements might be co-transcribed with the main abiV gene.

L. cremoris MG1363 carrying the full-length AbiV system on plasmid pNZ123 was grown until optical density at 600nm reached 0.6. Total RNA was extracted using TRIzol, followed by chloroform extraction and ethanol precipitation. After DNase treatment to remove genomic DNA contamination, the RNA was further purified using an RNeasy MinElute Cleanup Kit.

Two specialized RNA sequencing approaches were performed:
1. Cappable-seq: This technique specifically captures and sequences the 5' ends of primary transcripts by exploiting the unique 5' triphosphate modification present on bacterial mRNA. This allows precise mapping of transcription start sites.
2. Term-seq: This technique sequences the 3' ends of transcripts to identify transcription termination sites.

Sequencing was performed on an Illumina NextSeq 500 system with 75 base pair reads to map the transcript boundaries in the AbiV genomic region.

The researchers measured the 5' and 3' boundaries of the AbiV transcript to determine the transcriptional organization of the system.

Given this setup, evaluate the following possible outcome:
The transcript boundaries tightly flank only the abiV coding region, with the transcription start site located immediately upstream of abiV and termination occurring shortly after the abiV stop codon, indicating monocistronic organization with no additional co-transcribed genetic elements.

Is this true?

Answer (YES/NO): NO